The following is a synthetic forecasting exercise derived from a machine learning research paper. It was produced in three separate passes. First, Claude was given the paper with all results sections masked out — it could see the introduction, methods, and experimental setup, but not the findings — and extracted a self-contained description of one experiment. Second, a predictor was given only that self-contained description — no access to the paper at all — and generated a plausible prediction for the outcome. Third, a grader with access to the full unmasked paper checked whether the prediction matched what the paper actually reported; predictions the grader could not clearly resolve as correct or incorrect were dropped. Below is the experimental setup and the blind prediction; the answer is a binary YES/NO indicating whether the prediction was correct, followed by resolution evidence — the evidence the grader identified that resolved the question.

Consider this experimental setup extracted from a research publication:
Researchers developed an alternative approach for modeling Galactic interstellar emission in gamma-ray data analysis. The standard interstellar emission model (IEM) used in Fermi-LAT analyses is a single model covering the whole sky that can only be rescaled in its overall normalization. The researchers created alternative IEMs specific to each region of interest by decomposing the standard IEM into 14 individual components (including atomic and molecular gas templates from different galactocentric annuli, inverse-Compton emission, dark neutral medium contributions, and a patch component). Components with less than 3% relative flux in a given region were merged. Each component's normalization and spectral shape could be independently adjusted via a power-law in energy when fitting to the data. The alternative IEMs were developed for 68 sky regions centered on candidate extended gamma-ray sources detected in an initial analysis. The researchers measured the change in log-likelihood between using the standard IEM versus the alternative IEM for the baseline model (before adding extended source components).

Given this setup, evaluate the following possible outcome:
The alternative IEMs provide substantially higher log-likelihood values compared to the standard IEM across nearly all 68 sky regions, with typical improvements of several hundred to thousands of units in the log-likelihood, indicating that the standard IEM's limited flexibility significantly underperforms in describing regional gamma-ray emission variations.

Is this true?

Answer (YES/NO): NO